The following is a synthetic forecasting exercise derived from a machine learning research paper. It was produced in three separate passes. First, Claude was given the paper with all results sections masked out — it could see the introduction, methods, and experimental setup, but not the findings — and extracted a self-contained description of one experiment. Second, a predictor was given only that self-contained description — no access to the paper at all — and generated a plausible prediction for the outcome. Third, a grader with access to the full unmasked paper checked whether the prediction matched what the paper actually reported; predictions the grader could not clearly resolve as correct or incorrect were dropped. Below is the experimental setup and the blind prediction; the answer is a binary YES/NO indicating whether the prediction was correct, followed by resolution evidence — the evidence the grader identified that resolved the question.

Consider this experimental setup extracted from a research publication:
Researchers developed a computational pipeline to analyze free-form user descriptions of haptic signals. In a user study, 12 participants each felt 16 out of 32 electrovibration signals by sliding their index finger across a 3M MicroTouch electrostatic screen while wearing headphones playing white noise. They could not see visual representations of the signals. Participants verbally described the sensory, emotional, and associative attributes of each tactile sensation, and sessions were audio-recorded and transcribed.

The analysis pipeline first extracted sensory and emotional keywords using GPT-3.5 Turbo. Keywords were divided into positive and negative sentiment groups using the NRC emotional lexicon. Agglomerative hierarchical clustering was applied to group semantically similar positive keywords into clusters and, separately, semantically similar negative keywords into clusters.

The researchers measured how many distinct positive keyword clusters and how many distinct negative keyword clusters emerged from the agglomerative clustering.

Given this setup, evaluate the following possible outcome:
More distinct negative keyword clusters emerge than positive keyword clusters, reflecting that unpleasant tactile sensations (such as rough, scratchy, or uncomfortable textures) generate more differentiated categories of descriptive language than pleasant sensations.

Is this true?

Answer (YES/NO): YES